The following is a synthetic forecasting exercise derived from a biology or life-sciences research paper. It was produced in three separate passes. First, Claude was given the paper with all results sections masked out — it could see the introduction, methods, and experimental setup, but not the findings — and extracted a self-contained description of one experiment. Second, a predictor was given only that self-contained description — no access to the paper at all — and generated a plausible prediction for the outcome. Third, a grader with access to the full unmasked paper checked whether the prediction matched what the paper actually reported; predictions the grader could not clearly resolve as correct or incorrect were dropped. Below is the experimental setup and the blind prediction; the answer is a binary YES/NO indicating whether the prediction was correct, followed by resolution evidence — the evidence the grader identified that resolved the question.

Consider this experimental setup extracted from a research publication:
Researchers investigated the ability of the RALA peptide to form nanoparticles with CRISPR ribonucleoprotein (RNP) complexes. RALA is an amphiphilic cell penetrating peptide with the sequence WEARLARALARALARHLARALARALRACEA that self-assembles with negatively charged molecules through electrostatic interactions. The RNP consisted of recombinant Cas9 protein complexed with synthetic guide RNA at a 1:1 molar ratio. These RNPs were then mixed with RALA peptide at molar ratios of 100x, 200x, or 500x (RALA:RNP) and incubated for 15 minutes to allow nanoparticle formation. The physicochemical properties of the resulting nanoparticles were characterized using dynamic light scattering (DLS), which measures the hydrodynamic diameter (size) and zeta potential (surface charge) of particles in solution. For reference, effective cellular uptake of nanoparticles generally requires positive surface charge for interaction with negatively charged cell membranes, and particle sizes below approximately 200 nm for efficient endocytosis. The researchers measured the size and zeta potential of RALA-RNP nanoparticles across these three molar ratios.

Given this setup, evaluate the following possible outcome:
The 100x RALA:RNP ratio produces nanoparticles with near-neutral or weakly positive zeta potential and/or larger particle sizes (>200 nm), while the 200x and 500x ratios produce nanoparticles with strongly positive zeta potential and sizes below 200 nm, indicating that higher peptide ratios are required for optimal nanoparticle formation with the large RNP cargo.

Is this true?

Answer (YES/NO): NO